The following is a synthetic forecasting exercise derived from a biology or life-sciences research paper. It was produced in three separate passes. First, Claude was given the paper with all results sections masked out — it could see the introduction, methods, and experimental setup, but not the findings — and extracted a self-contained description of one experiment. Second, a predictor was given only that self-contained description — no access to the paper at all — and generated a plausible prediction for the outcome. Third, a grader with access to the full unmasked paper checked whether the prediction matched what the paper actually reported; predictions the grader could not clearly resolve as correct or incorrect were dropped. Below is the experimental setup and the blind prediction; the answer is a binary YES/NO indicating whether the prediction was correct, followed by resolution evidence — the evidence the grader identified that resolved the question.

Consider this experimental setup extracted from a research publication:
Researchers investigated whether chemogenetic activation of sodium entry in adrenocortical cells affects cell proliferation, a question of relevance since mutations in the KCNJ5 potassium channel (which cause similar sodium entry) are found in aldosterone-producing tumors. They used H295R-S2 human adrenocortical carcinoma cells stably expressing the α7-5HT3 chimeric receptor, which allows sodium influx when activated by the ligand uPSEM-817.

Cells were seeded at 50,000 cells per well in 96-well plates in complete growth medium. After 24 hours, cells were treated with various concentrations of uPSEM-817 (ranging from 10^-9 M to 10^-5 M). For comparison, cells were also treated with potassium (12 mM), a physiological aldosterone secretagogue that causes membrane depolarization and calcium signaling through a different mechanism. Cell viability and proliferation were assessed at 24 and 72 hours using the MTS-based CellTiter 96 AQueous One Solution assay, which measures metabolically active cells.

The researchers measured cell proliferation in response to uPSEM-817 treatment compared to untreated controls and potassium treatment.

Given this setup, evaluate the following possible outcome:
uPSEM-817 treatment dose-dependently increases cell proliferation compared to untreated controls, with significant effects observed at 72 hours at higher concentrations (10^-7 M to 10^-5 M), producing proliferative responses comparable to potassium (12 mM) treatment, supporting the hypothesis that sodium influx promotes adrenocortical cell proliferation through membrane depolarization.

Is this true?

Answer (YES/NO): NO